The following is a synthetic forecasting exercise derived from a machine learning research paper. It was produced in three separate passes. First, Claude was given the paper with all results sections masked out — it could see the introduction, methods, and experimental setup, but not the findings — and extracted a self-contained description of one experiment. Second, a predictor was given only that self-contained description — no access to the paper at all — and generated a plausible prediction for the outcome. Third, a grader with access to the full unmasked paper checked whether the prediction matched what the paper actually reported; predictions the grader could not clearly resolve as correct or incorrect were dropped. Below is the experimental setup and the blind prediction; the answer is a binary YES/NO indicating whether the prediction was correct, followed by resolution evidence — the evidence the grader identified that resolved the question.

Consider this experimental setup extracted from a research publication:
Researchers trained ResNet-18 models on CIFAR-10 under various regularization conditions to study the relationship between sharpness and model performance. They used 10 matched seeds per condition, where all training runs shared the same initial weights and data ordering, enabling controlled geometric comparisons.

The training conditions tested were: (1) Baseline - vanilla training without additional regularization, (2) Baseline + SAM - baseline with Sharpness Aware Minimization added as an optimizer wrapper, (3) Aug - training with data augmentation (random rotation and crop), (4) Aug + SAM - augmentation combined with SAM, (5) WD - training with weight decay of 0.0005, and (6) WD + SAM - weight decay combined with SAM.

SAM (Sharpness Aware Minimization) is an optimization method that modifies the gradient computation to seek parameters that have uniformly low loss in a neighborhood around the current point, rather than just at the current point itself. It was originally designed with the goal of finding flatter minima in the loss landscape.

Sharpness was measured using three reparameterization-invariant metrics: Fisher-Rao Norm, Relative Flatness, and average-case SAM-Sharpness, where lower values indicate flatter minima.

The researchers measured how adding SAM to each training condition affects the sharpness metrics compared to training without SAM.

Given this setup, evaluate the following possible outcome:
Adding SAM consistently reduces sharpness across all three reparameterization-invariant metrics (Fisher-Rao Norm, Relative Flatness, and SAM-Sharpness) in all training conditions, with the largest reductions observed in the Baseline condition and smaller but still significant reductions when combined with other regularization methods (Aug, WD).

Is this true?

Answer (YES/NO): NO